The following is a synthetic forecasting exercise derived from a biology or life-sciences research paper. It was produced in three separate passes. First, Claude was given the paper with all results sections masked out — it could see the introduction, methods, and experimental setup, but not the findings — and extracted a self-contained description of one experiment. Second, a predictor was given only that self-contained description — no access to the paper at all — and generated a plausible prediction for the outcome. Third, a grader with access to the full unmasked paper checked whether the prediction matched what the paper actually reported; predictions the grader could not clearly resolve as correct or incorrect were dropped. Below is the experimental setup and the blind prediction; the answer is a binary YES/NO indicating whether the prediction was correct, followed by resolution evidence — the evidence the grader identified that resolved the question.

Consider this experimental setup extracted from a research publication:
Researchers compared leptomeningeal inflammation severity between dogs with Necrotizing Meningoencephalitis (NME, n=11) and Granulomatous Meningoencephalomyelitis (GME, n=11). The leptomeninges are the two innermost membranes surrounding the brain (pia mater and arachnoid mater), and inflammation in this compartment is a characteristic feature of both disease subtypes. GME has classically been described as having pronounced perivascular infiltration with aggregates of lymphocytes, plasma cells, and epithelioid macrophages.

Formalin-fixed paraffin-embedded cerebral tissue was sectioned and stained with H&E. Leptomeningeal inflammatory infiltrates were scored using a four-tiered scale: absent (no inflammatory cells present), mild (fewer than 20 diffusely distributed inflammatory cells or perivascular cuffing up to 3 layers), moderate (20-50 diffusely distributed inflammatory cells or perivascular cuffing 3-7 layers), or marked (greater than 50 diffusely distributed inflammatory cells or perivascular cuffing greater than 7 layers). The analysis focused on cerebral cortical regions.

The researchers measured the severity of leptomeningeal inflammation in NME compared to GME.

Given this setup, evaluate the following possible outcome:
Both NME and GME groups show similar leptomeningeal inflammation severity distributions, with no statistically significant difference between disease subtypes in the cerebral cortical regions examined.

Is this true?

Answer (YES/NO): NO